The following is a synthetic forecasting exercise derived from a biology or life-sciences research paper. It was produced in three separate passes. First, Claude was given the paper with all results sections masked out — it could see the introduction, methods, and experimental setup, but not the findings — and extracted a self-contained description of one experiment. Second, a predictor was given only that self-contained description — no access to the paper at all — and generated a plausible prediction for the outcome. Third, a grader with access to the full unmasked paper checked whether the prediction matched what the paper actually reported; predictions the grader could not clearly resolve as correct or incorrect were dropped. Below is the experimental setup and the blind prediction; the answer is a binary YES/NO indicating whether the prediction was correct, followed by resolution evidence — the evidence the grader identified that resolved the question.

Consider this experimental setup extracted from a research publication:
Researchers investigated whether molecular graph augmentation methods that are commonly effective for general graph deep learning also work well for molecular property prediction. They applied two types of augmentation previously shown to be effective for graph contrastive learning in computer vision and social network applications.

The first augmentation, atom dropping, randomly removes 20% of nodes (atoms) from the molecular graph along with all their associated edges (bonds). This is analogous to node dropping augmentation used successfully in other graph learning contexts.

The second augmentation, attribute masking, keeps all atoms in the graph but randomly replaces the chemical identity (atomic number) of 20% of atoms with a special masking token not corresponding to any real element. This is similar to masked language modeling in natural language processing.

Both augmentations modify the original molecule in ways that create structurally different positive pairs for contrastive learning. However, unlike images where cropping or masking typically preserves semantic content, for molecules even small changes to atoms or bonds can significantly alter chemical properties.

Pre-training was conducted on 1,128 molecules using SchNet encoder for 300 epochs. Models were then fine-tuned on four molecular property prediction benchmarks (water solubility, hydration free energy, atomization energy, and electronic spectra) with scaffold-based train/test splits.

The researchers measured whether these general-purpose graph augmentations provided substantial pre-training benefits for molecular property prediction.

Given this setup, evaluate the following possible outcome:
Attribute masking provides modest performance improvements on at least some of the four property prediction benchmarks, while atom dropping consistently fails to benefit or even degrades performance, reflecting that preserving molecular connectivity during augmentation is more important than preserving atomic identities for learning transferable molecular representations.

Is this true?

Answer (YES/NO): NO